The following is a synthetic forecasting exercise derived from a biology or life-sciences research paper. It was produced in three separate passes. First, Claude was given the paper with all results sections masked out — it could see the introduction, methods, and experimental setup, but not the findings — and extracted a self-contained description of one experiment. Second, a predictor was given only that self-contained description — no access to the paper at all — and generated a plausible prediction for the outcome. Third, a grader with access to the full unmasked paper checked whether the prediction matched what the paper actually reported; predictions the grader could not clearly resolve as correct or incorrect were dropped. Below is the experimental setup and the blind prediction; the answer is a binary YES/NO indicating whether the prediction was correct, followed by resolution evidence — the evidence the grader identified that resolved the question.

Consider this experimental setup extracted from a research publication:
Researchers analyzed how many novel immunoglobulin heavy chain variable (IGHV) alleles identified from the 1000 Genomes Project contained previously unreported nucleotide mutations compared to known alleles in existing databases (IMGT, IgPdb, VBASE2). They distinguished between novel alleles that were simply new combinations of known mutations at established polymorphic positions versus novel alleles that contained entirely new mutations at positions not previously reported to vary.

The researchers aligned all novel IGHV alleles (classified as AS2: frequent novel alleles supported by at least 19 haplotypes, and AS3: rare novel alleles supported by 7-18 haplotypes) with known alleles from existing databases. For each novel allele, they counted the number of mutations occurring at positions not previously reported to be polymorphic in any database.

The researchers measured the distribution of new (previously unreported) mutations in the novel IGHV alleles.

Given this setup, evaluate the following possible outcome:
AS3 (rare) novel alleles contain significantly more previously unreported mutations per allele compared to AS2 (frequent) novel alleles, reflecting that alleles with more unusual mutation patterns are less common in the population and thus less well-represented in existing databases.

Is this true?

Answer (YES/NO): NO